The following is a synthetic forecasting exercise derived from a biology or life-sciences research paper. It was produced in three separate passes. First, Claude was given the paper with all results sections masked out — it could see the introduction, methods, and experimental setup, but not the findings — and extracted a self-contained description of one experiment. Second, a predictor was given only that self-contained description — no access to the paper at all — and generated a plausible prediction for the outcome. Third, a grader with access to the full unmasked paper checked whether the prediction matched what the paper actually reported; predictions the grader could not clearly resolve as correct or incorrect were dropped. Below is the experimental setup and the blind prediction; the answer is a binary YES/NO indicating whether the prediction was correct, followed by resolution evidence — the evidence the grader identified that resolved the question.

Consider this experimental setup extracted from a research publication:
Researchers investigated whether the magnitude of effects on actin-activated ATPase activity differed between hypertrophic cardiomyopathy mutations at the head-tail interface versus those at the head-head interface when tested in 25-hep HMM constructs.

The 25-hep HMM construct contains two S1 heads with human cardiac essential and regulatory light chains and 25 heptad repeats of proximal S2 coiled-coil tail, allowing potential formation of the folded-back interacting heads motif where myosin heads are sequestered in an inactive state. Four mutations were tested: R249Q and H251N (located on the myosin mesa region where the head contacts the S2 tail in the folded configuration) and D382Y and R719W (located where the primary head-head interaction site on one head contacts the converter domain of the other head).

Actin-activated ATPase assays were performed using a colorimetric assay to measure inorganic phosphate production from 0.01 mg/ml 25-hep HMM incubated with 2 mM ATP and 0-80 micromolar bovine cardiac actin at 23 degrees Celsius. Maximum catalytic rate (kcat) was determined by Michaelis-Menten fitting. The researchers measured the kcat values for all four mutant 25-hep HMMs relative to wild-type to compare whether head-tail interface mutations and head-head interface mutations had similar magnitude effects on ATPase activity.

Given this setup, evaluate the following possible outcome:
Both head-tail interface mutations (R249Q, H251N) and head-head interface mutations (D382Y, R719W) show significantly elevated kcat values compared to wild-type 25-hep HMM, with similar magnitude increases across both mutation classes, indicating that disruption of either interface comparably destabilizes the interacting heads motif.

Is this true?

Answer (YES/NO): YES